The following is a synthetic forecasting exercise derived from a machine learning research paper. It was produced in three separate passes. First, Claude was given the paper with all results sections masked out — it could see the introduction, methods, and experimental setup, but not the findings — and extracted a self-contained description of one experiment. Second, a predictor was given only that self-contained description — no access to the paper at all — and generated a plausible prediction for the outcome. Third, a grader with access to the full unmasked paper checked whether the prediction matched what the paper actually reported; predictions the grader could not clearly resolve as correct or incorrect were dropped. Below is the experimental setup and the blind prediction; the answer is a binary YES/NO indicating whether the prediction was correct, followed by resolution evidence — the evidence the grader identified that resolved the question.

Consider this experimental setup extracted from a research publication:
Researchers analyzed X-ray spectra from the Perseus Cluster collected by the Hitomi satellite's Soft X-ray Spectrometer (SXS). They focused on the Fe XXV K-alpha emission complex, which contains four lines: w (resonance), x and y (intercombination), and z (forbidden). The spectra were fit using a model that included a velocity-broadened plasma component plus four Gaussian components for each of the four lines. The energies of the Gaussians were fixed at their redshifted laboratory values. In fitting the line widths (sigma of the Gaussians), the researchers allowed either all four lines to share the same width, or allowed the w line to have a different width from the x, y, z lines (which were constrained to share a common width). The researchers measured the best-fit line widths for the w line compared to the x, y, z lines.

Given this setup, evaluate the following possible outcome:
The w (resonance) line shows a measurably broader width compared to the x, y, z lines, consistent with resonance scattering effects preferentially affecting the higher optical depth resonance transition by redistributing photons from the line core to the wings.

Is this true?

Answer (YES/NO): NO